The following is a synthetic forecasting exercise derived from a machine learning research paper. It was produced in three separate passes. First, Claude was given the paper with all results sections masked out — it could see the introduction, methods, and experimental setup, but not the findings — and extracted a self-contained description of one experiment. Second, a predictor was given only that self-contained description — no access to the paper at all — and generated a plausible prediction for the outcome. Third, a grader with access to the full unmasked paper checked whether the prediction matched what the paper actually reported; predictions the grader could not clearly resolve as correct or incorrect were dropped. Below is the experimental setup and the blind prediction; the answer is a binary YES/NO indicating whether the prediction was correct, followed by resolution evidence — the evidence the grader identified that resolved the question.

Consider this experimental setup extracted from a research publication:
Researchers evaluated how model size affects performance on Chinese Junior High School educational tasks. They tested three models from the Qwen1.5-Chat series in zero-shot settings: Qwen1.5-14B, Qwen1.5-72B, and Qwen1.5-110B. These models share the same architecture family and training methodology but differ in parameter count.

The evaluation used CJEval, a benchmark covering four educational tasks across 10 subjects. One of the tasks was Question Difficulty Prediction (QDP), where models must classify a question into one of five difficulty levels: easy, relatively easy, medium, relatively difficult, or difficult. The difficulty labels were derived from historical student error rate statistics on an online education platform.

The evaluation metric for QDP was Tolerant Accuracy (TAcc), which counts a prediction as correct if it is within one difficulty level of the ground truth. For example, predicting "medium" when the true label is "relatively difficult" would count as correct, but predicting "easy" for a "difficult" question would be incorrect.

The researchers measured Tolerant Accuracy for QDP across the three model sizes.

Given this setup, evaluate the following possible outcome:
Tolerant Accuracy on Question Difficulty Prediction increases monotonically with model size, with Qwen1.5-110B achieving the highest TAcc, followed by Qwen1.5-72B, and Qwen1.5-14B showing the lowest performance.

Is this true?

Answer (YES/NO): NO